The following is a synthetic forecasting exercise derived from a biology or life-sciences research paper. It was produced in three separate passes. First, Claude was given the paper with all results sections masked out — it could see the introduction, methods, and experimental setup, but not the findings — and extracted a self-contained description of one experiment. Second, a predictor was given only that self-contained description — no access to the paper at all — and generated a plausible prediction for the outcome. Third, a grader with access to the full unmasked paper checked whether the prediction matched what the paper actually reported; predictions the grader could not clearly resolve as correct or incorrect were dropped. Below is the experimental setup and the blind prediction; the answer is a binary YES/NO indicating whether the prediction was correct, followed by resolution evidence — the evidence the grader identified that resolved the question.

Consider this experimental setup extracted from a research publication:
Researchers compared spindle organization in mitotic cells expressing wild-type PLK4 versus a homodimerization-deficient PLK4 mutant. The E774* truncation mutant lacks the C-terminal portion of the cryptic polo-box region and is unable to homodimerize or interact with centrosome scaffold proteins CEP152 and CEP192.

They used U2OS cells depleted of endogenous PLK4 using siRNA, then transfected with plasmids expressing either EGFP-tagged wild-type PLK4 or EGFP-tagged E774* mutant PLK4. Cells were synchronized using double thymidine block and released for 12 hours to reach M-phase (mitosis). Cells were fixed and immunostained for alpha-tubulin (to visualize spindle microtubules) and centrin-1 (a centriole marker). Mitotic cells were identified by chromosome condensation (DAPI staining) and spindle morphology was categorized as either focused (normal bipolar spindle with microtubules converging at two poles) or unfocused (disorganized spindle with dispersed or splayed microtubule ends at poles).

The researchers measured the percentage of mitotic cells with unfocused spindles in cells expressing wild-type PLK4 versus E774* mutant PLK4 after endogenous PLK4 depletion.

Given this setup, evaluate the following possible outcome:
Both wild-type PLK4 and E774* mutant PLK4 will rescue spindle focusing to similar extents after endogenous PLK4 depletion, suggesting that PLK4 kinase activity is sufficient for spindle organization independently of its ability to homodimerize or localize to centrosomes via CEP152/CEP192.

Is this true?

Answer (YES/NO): NO